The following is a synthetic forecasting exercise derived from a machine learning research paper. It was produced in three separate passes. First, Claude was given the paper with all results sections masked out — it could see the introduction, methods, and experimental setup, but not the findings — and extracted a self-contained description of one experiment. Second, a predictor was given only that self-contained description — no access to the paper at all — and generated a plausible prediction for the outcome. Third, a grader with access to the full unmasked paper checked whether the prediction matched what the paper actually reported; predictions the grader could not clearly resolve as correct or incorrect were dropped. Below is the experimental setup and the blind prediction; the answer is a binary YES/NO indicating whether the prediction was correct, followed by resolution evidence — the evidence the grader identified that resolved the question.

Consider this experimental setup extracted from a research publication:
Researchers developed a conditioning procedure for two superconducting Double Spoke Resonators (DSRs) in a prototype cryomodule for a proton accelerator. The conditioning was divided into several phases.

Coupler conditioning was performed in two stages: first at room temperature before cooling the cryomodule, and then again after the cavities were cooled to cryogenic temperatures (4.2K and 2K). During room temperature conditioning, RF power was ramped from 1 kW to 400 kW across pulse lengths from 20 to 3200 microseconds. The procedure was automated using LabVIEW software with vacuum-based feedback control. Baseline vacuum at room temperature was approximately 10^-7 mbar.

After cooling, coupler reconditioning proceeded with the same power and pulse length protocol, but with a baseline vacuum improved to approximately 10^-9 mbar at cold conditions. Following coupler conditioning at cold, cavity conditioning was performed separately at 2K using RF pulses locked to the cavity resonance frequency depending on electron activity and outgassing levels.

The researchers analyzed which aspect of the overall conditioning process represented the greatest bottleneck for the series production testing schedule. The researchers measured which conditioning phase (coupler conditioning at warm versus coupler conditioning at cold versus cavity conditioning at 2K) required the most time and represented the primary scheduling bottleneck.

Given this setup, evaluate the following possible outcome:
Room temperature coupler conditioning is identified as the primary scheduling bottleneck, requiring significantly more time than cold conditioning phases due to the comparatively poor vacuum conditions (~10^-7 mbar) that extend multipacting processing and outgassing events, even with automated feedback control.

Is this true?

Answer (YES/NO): YES